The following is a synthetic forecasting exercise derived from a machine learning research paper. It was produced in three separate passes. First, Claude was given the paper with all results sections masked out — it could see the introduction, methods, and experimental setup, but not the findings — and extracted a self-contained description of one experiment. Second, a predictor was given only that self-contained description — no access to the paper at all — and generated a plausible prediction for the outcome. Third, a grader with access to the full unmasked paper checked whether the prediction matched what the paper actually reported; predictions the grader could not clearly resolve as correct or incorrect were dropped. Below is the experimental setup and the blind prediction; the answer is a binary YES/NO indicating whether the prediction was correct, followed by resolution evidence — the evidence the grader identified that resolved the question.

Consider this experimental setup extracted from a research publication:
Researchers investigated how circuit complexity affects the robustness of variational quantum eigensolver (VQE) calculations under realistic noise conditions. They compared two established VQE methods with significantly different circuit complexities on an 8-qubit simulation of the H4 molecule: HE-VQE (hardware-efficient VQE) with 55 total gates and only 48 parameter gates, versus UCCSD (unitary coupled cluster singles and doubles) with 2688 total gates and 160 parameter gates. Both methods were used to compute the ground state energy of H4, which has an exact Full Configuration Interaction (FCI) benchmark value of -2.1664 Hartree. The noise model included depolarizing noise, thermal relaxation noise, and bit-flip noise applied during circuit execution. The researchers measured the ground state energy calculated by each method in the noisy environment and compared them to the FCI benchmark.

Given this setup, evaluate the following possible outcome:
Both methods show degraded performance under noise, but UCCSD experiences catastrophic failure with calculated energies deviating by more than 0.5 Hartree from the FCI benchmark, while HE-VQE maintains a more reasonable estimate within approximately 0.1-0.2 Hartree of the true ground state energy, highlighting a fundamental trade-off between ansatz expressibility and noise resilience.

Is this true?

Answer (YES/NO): NO